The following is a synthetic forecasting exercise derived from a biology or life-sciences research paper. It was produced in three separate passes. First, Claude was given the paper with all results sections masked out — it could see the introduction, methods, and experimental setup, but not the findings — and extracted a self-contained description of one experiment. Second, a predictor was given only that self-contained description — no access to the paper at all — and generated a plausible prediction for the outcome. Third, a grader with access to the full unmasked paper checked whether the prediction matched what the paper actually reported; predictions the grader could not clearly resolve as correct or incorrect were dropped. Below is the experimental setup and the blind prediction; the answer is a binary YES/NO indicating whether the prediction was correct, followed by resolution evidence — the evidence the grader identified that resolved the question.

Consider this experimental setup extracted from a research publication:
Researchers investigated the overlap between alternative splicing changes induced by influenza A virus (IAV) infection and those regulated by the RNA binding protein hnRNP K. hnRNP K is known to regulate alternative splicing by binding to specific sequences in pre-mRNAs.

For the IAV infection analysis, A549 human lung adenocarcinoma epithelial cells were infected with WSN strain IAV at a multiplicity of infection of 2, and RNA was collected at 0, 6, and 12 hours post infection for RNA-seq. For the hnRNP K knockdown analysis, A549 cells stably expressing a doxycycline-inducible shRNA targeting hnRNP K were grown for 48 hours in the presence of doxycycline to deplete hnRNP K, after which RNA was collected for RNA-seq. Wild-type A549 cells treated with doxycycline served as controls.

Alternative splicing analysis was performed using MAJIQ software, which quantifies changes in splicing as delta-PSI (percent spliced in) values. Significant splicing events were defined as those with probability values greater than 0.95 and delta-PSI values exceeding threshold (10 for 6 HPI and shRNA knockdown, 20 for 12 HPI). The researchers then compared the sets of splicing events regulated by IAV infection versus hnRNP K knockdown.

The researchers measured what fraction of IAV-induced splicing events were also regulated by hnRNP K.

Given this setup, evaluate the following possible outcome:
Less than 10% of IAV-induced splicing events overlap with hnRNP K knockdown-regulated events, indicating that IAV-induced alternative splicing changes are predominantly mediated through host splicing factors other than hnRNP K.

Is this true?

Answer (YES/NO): NO